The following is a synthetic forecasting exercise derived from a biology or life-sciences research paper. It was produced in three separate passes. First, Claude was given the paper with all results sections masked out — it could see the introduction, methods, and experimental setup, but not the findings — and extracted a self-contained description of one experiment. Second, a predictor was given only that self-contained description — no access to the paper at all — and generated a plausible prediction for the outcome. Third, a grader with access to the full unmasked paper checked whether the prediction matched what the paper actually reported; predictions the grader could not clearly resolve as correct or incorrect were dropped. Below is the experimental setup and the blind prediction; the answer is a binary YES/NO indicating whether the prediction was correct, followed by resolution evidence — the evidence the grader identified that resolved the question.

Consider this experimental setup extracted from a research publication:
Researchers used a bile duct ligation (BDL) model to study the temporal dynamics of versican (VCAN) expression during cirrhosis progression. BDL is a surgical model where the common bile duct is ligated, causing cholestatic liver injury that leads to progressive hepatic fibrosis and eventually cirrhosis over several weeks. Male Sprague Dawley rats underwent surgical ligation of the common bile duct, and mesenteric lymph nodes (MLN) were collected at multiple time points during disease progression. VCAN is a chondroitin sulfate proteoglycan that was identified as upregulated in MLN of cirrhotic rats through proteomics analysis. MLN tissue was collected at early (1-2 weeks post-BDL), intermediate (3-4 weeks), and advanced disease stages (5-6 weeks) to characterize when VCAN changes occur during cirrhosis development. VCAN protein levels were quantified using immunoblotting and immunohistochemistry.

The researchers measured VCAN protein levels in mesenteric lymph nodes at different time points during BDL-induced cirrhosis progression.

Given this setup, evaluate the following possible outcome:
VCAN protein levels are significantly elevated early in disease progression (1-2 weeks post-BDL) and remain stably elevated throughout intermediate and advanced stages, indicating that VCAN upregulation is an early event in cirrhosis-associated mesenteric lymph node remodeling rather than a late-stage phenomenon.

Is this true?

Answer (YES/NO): NO